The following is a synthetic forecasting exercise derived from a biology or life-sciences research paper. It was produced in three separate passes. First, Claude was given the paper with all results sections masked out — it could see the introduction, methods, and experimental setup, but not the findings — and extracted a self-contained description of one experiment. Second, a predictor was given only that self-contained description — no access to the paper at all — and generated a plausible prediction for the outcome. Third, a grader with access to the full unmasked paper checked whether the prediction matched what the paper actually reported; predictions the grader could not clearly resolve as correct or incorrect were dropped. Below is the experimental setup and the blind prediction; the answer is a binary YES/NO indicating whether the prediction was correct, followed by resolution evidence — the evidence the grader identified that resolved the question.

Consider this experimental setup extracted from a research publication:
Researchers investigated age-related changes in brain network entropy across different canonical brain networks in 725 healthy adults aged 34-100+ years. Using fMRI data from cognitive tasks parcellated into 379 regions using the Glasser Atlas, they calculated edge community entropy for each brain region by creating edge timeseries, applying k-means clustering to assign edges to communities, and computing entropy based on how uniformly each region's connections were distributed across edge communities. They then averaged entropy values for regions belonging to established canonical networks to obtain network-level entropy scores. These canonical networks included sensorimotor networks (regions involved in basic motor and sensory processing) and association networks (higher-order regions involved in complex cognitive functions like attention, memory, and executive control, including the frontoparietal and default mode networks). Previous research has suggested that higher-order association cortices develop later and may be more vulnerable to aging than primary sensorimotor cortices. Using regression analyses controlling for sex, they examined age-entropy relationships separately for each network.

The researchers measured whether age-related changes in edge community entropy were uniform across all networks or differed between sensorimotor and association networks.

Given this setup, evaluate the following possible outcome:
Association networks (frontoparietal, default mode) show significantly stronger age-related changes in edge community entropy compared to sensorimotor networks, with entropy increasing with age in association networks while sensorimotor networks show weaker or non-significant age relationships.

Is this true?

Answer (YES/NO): NO